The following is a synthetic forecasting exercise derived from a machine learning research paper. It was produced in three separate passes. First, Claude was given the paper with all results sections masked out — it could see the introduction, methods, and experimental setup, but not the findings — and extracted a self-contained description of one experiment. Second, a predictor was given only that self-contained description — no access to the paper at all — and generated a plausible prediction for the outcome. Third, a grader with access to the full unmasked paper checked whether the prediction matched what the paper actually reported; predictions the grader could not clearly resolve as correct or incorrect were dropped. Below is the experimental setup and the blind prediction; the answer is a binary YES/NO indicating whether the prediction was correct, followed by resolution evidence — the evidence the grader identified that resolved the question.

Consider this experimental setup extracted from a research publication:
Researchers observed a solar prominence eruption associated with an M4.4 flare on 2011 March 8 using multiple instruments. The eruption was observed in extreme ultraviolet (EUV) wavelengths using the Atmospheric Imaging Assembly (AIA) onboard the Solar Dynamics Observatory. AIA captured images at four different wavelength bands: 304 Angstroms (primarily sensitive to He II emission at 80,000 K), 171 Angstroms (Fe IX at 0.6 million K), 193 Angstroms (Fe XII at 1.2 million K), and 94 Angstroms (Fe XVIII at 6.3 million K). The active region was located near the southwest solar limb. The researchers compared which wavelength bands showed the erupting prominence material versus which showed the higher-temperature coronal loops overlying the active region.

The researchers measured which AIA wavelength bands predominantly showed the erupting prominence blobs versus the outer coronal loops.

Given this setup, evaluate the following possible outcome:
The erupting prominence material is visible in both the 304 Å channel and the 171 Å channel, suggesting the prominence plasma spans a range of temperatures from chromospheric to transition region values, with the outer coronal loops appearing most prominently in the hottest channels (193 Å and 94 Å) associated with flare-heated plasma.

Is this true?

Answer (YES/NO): YES